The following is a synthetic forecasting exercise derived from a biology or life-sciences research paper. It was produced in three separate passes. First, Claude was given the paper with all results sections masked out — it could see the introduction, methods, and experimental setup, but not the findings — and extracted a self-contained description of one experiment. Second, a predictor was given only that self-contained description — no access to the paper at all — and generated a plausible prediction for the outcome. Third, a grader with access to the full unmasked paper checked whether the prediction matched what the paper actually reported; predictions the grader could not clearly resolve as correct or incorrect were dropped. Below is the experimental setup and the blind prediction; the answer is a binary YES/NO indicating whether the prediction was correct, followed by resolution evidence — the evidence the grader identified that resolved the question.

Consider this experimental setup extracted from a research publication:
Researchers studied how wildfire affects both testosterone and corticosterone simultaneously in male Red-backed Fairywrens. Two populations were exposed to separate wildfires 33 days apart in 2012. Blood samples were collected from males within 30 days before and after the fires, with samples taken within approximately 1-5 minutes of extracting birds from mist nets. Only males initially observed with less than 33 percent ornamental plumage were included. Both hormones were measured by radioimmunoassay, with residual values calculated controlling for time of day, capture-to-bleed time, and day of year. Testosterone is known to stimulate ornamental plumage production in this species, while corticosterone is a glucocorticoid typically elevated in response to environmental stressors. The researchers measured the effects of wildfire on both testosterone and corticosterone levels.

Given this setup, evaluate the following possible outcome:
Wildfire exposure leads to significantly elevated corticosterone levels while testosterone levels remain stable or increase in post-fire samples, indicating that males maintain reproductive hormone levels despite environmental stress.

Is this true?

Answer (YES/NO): YES